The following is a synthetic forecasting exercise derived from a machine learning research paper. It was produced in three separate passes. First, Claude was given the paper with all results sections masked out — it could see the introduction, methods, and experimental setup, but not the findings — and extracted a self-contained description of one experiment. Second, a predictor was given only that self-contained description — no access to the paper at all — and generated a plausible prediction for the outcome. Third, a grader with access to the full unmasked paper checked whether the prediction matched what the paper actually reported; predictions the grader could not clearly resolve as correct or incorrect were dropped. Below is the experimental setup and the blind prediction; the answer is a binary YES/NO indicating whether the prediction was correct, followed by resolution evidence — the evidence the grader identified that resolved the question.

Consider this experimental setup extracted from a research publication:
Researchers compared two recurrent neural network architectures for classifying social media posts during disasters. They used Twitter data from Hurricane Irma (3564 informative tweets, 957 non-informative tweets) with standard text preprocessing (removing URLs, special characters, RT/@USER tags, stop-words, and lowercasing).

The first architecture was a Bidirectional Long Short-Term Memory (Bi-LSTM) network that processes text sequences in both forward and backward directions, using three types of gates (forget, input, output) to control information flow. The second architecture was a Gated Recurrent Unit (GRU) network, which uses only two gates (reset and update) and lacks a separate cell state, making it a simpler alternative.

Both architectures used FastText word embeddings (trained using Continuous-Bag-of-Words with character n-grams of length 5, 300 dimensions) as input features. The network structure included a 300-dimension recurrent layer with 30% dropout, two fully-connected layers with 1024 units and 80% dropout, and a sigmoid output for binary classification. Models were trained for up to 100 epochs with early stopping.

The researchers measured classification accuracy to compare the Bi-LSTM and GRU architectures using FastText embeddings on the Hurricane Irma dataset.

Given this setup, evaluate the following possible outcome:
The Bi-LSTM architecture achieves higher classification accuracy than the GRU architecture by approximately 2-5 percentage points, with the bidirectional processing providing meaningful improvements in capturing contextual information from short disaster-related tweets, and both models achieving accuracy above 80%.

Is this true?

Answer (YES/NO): NO